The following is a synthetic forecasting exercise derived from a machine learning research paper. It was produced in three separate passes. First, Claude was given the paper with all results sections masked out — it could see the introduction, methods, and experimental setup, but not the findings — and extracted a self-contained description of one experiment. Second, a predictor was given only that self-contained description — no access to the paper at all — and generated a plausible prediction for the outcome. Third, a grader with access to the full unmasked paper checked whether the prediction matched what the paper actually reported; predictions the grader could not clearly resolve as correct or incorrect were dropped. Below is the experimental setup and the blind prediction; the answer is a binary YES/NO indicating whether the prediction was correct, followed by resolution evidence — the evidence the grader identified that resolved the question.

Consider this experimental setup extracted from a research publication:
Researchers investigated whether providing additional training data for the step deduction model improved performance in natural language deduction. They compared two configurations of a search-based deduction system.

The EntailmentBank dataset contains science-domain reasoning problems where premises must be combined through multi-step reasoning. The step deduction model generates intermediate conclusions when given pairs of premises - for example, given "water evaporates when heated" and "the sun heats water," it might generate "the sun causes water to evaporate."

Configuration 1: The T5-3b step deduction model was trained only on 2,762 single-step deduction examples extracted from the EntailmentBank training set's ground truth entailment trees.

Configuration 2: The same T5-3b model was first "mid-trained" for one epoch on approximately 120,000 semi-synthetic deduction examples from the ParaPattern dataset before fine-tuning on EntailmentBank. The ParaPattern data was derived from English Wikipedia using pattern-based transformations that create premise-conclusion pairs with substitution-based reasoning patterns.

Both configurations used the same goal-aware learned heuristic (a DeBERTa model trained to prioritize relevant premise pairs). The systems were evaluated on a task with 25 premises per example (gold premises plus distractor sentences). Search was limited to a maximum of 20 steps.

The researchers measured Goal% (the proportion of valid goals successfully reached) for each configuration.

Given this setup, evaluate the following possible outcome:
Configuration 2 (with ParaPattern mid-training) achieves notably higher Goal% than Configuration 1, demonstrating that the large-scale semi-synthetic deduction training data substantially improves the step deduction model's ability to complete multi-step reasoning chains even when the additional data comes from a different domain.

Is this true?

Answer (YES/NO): NO